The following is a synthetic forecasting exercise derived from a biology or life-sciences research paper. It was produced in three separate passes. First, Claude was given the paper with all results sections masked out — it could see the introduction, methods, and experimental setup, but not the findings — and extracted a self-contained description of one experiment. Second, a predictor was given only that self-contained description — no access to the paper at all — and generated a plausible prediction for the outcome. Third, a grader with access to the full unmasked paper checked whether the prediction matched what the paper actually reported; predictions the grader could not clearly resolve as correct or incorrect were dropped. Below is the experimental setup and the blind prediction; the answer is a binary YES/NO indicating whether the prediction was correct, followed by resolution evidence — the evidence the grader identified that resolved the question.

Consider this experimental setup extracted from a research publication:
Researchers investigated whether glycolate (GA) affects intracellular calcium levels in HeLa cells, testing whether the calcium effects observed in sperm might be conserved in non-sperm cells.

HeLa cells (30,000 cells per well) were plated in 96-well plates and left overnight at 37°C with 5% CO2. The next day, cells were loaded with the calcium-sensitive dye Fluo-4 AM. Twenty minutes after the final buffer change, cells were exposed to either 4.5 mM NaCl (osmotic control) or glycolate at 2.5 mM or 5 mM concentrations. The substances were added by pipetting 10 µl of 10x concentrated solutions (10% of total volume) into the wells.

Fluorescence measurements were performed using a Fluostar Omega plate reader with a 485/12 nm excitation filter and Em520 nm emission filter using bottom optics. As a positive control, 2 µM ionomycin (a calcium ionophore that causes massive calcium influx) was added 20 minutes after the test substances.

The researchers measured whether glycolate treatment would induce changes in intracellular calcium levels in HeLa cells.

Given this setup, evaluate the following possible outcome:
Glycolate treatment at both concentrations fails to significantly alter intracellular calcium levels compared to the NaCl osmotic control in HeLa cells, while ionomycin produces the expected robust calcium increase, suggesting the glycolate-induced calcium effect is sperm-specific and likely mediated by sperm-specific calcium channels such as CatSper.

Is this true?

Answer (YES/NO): NO